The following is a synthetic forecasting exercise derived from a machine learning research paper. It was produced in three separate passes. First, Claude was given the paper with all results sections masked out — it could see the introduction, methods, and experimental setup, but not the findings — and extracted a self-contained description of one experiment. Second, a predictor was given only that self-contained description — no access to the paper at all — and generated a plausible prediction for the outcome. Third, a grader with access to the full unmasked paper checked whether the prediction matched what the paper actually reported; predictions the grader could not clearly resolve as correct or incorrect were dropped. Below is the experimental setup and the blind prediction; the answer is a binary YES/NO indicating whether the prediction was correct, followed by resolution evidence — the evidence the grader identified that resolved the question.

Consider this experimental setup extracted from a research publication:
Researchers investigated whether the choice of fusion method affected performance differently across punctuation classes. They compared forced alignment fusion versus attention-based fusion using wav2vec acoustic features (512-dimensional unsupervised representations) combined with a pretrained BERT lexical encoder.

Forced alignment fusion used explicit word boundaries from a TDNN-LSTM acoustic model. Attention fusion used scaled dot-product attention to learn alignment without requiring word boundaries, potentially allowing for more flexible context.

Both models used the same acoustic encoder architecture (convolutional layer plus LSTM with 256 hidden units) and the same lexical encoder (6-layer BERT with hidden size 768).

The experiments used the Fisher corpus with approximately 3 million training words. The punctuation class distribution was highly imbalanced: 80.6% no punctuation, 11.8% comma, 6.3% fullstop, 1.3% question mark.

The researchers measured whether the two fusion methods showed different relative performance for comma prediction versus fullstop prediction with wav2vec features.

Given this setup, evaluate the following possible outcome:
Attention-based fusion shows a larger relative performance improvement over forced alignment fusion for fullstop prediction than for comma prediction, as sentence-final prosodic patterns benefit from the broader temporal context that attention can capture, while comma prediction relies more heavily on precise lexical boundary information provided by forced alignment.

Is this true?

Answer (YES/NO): NO